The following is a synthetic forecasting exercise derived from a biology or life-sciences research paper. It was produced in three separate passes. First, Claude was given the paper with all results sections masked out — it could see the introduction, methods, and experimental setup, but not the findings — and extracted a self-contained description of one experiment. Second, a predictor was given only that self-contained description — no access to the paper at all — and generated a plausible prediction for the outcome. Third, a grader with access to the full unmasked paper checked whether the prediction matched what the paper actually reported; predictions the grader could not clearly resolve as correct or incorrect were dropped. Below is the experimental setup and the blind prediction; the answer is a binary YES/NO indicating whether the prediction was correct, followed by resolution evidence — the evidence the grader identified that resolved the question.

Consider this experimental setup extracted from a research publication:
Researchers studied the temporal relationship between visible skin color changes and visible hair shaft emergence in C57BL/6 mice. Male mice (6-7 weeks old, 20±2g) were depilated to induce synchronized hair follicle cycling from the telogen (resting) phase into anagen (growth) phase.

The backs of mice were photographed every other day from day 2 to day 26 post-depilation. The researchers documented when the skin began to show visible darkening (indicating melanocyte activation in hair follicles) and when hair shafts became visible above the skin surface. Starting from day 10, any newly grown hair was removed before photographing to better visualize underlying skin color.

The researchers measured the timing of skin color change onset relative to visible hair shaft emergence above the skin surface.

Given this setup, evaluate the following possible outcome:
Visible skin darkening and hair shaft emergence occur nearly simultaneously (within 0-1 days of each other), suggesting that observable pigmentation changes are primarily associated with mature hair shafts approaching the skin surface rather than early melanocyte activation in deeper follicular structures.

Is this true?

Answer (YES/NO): NO